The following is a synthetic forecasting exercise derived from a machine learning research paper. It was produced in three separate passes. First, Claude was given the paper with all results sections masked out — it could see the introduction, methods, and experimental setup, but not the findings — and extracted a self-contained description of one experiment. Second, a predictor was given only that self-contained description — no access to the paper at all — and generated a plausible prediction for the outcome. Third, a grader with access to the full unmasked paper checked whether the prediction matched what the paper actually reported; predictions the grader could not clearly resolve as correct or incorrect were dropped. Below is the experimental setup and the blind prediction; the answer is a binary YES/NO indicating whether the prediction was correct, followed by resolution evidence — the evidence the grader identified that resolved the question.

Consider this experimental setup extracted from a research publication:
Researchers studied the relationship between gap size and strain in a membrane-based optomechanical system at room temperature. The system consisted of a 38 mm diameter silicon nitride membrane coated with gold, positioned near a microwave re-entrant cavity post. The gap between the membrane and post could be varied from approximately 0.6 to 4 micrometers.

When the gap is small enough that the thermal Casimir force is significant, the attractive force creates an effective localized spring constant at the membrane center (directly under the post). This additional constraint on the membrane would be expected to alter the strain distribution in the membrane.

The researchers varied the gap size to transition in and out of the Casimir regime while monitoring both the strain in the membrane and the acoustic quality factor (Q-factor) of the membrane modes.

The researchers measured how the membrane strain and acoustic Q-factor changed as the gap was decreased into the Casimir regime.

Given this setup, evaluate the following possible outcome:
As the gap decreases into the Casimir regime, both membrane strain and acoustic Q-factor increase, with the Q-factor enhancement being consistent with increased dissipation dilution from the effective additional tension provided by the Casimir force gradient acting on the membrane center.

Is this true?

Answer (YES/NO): YES